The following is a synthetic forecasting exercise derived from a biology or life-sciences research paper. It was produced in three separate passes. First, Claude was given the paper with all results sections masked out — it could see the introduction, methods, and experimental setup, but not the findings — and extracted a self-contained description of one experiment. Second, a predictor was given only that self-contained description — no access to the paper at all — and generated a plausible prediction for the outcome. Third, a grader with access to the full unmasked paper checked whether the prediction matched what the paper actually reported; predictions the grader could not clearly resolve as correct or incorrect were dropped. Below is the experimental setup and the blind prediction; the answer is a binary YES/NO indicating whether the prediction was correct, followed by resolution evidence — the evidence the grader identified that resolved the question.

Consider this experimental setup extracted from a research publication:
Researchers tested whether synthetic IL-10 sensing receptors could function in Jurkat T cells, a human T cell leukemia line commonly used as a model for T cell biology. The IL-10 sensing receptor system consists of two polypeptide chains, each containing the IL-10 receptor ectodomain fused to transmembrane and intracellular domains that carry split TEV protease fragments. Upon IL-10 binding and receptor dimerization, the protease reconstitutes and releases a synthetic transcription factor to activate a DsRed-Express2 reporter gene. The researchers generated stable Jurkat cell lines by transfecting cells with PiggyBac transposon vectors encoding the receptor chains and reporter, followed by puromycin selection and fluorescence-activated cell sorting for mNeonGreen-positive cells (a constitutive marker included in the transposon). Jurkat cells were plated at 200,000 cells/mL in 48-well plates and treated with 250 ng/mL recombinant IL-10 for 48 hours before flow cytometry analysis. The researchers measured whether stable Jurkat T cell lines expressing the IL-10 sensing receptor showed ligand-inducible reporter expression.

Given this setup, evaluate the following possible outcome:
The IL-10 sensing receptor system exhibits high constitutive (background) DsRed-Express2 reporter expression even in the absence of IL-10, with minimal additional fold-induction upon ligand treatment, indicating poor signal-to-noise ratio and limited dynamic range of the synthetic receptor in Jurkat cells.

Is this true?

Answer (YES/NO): NO